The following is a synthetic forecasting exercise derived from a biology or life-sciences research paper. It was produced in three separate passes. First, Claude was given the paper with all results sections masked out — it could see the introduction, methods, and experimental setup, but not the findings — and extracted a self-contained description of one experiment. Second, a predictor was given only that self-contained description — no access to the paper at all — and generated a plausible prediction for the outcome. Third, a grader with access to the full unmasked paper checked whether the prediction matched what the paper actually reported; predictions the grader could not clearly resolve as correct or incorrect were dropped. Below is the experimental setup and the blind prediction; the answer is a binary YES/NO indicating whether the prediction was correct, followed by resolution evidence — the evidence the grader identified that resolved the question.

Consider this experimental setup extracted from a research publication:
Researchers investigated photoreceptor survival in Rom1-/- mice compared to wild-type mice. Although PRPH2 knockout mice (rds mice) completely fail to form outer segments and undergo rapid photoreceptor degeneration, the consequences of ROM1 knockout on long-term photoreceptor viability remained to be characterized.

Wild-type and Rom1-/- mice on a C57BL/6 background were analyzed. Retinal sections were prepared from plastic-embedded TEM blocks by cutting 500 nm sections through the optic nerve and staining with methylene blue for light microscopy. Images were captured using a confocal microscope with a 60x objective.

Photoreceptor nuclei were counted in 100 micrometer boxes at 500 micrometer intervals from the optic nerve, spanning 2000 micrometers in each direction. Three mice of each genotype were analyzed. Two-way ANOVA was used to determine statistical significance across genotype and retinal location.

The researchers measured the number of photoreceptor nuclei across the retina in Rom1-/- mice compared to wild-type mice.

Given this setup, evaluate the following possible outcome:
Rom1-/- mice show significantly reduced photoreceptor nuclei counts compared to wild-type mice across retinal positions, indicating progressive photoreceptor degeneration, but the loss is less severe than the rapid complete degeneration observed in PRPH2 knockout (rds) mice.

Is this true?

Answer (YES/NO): YES